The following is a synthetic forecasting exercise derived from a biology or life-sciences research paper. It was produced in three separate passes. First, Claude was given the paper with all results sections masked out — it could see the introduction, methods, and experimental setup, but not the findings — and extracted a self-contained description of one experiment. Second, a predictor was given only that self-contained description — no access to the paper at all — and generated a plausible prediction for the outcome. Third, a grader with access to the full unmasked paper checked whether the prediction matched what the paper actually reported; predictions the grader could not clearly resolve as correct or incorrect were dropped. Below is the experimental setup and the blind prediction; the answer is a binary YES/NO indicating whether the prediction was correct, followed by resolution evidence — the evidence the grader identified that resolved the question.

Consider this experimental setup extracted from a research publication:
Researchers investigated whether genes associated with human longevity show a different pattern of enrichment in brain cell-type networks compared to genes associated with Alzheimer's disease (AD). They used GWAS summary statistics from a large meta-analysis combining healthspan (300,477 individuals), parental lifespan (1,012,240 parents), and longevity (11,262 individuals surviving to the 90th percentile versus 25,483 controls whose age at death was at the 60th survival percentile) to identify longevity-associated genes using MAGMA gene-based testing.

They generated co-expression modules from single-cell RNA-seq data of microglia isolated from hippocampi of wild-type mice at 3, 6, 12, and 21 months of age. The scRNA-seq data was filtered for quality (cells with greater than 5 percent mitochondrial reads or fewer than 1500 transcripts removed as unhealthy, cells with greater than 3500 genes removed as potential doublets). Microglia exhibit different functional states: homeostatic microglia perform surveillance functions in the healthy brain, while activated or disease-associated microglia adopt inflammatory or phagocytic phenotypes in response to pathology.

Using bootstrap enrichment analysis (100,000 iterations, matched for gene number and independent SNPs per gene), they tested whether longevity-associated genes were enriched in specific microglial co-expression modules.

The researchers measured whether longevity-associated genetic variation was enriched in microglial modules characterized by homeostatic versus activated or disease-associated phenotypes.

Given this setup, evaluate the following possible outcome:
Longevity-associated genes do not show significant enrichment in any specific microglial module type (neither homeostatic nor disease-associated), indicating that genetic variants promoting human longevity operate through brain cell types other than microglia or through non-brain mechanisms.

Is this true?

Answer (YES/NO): NO